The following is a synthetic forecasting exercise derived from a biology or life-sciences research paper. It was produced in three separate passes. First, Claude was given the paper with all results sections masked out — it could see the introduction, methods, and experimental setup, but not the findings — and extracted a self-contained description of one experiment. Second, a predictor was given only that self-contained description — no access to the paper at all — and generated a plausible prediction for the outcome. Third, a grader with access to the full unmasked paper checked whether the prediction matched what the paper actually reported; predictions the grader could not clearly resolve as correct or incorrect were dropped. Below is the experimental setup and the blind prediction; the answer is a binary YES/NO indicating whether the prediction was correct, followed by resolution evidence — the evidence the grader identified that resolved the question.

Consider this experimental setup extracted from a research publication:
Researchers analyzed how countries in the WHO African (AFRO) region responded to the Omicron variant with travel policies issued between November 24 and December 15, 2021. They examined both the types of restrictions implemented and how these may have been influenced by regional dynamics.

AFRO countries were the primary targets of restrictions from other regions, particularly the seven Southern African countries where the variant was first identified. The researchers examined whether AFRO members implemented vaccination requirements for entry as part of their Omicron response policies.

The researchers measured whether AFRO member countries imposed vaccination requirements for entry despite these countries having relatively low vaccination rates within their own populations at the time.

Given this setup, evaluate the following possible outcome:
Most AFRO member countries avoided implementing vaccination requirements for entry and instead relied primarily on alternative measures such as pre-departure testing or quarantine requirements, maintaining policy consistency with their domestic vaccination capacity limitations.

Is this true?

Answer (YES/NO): NO